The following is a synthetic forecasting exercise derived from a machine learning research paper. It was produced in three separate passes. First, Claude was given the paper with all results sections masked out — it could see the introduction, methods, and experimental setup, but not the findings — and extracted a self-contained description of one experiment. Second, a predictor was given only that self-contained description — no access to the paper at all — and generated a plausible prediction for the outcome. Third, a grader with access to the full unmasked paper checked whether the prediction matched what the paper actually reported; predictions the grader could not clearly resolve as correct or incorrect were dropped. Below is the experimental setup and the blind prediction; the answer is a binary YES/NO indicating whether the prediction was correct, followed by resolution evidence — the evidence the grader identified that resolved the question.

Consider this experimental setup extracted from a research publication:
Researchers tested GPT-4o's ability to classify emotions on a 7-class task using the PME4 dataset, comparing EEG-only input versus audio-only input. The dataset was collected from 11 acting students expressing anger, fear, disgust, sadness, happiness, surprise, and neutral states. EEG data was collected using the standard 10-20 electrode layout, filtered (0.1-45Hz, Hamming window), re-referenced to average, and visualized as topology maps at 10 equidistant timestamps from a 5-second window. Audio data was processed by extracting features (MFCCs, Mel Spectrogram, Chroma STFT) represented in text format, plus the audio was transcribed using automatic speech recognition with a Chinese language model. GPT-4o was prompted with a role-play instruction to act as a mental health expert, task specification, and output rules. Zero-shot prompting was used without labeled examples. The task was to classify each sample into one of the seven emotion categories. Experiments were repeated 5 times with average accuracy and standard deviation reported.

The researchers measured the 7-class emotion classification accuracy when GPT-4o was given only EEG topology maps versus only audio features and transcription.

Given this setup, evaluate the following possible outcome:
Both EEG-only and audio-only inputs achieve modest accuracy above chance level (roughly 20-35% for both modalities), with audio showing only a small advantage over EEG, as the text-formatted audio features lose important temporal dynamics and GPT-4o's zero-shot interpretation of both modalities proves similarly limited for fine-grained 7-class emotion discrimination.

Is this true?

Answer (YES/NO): NO